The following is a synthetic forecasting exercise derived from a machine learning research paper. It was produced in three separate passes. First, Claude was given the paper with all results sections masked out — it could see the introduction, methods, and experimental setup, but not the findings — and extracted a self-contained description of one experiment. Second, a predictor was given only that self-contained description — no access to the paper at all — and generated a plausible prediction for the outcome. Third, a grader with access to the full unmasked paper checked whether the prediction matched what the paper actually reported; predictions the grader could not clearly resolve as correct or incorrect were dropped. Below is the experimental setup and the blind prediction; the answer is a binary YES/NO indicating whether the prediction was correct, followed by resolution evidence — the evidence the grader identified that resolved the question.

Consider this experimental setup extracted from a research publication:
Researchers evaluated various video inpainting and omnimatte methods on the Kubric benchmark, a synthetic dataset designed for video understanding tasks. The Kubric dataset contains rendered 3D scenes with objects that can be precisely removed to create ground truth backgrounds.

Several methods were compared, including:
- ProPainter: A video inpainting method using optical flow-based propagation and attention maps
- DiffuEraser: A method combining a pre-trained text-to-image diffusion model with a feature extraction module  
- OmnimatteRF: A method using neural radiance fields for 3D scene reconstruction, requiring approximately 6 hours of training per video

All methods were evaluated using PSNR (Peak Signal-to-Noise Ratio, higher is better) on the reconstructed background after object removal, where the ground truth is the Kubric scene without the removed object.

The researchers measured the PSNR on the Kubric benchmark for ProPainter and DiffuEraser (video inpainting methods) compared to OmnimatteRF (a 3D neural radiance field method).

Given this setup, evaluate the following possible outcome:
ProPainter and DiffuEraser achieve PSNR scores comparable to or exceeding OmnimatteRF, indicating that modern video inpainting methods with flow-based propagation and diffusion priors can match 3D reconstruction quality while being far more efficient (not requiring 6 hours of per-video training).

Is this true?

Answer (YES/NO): NO